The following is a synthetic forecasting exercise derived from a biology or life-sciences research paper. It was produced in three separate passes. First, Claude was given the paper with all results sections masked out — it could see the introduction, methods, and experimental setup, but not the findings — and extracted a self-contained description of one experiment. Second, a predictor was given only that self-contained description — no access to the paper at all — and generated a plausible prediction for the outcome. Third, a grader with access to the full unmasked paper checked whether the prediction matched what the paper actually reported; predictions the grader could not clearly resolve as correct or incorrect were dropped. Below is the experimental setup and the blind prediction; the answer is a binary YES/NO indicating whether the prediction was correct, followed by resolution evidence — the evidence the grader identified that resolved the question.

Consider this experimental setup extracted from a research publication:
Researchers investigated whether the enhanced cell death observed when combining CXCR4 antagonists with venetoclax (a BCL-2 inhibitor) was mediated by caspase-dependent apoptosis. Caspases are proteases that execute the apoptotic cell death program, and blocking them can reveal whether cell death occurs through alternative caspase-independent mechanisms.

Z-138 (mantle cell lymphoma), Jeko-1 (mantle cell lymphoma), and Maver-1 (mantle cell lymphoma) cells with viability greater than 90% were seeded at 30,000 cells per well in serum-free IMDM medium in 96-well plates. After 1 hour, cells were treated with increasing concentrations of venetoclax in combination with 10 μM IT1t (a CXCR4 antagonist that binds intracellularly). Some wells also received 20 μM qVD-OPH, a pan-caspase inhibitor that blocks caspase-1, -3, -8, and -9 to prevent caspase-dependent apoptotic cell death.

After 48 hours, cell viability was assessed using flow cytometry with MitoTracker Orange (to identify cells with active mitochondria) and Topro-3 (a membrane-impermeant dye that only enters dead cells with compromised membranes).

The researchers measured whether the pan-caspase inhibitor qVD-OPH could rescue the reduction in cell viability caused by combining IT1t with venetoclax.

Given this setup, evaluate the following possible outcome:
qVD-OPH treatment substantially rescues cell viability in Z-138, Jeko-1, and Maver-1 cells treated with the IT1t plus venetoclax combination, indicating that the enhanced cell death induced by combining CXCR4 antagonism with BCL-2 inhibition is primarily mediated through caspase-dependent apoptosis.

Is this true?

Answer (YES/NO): YES